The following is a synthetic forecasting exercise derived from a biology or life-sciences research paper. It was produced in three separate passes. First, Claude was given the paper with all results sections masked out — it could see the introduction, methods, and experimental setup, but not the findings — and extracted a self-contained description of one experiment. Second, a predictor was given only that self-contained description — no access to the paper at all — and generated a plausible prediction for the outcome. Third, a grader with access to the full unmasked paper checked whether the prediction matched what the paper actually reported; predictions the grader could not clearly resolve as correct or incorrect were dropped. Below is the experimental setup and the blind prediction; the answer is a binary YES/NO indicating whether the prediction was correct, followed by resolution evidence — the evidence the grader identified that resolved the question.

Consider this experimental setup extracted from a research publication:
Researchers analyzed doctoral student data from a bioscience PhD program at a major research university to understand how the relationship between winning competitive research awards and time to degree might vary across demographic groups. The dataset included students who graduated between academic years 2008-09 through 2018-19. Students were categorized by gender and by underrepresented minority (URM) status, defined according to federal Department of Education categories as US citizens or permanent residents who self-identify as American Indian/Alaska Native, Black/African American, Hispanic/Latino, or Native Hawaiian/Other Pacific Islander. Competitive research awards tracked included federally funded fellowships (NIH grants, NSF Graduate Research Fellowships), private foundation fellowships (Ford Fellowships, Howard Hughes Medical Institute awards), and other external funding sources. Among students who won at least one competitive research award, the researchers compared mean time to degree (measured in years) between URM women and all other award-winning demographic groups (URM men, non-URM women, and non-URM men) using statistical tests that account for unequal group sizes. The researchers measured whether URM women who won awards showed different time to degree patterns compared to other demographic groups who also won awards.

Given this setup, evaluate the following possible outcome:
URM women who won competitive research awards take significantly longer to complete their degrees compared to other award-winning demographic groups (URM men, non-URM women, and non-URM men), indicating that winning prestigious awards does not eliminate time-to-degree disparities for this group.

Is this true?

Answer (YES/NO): NO